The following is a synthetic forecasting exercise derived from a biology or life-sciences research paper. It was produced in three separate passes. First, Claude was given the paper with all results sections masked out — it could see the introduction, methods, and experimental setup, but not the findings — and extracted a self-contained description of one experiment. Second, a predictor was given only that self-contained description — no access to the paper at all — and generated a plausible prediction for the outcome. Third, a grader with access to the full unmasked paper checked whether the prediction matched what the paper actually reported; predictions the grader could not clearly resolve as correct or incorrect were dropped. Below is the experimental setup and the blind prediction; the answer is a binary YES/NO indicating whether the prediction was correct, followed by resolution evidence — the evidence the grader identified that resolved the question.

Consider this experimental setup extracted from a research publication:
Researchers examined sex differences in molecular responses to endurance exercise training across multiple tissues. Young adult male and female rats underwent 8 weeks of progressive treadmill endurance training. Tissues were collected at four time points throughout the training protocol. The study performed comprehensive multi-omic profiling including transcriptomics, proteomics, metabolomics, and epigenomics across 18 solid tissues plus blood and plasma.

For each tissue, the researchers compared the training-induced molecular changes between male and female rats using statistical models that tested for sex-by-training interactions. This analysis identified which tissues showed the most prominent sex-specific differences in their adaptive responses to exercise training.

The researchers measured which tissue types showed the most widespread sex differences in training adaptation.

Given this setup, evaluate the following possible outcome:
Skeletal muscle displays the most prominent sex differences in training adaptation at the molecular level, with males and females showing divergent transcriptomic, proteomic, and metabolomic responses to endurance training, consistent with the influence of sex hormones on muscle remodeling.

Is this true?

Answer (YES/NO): NO